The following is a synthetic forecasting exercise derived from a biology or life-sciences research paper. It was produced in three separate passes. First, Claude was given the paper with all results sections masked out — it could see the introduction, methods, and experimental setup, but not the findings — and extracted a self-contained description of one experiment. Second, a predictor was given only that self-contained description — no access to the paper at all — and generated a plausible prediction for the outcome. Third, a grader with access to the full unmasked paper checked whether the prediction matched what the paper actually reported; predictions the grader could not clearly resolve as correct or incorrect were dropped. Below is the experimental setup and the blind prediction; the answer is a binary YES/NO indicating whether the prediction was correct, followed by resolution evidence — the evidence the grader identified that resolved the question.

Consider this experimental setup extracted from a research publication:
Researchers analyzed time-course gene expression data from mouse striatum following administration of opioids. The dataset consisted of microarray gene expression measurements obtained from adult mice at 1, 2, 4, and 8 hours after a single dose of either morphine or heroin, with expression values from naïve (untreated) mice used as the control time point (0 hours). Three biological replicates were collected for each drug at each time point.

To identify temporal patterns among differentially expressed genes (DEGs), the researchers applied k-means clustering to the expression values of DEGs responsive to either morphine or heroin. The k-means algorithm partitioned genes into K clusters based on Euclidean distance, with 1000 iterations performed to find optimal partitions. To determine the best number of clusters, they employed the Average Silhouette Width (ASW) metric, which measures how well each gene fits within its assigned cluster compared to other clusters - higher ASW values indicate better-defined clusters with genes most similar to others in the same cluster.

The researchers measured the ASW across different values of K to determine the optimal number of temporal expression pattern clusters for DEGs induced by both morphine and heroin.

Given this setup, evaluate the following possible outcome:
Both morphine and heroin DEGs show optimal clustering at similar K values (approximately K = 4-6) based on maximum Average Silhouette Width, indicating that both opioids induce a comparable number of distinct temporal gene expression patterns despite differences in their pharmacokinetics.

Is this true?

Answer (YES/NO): YES